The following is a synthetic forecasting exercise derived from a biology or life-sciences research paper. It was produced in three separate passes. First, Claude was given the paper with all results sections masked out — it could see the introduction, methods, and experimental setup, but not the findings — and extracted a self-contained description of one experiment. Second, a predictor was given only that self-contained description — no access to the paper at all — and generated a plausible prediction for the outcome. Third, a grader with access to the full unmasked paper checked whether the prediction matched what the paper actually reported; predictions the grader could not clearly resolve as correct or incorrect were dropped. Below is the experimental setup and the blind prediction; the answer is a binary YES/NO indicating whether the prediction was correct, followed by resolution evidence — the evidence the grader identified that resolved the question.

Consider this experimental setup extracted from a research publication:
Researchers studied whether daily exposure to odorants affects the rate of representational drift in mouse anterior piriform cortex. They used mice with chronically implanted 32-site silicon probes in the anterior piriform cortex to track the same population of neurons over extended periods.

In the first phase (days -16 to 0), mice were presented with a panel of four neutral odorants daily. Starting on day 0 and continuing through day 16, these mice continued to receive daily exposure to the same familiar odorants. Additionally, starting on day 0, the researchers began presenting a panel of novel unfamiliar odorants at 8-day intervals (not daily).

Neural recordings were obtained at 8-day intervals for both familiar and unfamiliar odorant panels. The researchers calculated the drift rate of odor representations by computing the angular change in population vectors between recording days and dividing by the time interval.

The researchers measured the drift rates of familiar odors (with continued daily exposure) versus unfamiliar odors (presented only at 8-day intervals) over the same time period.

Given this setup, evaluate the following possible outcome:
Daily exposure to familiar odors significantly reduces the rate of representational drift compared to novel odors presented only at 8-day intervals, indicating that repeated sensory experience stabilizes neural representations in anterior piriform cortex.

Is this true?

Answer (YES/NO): YES